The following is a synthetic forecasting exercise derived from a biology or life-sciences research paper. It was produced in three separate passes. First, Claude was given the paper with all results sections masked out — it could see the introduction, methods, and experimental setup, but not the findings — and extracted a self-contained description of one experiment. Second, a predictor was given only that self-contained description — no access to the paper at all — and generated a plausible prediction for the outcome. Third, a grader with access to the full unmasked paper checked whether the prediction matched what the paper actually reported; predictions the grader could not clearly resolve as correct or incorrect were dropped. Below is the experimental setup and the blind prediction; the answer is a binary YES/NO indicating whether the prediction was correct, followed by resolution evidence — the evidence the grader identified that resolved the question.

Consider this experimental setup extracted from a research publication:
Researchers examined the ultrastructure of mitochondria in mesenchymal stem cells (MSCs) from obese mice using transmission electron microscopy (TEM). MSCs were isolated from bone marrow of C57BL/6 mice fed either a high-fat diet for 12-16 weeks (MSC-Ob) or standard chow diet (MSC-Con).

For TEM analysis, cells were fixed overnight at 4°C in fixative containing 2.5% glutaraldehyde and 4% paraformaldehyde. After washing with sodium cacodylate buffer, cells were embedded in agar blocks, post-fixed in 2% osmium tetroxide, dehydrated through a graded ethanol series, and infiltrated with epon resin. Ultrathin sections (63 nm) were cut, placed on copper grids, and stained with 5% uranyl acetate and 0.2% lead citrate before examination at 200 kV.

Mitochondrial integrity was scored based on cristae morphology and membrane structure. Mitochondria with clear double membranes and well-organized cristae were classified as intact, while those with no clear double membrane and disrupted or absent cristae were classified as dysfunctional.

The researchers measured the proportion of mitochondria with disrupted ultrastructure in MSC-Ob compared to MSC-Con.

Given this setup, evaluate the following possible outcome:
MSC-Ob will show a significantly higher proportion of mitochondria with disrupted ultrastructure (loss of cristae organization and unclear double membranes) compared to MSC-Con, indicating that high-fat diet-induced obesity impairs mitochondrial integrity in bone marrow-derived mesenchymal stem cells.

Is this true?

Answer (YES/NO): YES